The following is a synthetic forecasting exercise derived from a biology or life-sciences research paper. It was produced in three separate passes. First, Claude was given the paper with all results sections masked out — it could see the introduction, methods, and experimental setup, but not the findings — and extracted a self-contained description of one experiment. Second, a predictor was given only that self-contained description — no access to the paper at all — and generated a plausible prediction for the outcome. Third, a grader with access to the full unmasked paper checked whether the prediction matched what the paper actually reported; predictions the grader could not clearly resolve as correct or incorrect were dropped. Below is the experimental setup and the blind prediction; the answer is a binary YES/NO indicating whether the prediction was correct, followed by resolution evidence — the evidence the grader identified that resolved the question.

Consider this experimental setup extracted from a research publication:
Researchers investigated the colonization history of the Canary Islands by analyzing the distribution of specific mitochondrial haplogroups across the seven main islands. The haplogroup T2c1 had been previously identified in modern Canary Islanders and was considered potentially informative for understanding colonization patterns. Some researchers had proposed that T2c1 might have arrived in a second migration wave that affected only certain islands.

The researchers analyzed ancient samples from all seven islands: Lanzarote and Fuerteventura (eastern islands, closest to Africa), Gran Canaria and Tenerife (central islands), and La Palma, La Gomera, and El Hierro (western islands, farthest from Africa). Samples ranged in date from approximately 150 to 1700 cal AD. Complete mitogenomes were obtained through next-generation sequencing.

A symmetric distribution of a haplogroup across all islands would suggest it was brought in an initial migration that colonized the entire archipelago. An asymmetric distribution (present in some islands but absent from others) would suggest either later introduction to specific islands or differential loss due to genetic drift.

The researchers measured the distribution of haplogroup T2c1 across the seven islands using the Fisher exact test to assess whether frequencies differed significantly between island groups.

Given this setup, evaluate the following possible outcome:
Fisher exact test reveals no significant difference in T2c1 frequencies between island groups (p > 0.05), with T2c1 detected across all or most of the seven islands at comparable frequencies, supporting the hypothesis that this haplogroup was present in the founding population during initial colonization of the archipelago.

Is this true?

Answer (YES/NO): NO